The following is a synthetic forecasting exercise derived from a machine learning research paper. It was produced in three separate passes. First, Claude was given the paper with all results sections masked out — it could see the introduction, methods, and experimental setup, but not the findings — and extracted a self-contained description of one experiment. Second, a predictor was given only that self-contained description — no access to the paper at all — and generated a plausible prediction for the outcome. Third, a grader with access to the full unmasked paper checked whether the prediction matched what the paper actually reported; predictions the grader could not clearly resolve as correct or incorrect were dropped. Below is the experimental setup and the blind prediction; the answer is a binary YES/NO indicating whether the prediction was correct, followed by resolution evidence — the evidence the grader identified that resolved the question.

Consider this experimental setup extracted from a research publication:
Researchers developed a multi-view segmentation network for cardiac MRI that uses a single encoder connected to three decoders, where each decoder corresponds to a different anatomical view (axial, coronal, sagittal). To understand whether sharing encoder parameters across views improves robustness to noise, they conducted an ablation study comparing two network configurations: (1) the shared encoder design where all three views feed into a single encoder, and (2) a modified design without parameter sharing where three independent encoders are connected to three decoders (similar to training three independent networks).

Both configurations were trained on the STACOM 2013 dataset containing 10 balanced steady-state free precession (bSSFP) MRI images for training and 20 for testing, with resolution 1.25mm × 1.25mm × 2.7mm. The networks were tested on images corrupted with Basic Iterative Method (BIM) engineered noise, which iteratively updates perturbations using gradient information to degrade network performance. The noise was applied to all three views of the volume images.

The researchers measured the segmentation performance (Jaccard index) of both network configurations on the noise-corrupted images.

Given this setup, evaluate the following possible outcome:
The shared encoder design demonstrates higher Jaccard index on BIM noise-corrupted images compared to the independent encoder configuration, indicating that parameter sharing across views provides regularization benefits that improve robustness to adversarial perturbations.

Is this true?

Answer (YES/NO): YES